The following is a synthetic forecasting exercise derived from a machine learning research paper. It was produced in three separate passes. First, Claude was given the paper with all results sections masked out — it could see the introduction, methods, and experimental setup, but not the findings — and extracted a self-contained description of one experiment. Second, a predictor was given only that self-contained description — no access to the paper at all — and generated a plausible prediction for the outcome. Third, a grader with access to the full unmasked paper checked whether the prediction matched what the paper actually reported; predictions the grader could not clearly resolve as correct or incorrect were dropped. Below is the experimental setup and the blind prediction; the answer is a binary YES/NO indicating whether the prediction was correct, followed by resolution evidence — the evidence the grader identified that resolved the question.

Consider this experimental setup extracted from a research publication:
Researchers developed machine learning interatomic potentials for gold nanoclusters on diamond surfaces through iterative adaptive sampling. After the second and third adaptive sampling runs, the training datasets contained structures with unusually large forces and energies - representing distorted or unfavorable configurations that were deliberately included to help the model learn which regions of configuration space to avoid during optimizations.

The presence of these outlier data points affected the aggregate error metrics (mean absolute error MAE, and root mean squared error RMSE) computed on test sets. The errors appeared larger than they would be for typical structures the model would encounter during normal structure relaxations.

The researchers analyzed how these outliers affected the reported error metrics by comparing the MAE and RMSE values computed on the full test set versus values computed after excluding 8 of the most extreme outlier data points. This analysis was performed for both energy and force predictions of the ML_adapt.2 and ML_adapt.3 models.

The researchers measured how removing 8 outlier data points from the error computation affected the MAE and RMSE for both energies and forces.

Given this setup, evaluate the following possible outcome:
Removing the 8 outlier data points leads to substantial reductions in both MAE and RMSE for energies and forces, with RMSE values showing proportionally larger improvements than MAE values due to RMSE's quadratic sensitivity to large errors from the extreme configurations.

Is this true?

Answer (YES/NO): NO